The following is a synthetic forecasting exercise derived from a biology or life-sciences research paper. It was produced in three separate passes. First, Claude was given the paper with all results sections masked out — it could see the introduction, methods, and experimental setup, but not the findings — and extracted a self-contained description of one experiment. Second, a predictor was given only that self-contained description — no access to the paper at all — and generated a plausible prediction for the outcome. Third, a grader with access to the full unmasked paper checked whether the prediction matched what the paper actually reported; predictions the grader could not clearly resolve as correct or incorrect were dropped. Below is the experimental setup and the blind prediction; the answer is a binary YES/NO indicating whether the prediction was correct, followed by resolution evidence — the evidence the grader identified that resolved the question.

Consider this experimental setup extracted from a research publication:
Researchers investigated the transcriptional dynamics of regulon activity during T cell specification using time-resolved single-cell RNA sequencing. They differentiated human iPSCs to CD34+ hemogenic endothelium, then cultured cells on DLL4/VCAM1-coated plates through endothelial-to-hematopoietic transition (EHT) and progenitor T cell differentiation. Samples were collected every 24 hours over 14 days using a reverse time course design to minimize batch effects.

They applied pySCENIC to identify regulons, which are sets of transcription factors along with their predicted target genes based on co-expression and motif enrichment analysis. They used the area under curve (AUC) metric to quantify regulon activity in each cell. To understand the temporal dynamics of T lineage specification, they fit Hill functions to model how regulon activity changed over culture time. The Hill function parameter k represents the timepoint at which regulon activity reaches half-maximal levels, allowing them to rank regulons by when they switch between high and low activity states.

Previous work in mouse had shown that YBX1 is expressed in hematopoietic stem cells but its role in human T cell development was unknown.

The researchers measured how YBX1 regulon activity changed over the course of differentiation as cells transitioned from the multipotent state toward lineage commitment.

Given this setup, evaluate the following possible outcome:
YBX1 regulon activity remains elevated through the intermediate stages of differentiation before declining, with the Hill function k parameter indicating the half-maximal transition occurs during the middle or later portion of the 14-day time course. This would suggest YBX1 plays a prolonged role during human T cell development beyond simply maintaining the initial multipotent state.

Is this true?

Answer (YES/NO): YES